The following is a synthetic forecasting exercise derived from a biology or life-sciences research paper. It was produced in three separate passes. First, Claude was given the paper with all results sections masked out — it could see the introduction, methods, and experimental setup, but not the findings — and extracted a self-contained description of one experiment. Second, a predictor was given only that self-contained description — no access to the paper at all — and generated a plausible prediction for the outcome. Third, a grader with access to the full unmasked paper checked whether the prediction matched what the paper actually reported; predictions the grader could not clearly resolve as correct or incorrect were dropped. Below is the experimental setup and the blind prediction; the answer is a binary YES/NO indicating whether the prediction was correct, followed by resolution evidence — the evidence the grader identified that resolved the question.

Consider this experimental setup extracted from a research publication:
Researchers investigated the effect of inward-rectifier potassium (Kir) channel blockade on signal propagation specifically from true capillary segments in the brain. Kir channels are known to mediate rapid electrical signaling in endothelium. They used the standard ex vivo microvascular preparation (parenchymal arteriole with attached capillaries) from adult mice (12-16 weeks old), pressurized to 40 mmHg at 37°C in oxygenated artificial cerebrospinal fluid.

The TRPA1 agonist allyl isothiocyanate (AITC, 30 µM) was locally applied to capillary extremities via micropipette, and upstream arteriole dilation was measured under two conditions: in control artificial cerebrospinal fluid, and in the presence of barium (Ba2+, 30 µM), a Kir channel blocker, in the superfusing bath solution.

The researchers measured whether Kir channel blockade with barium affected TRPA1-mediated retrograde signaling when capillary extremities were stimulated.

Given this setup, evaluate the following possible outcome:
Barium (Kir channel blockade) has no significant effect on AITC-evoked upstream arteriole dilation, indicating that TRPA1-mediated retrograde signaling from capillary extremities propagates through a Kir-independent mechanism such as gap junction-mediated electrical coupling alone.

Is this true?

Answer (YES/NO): NO